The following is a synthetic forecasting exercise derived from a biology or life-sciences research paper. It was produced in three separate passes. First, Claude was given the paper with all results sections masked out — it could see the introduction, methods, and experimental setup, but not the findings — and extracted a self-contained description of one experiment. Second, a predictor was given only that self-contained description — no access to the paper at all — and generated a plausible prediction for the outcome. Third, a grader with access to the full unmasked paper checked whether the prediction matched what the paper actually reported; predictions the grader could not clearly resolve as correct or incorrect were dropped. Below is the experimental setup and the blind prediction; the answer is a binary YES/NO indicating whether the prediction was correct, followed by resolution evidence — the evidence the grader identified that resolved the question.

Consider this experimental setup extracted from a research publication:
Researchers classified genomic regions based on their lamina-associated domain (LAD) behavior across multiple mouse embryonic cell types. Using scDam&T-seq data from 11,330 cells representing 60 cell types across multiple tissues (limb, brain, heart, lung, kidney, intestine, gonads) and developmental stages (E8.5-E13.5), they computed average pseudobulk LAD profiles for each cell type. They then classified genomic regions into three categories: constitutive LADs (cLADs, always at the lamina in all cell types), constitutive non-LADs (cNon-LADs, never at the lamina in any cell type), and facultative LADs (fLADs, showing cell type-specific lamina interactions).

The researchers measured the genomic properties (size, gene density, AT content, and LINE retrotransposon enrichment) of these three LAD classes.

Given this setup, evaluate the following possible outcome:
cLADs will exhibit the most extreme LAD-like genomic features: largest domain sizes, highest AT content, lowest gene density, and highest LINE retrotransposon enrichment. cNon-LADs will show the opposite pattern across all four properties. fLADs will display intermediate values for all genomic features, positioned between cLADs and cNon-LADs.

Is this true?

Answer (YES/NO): YES